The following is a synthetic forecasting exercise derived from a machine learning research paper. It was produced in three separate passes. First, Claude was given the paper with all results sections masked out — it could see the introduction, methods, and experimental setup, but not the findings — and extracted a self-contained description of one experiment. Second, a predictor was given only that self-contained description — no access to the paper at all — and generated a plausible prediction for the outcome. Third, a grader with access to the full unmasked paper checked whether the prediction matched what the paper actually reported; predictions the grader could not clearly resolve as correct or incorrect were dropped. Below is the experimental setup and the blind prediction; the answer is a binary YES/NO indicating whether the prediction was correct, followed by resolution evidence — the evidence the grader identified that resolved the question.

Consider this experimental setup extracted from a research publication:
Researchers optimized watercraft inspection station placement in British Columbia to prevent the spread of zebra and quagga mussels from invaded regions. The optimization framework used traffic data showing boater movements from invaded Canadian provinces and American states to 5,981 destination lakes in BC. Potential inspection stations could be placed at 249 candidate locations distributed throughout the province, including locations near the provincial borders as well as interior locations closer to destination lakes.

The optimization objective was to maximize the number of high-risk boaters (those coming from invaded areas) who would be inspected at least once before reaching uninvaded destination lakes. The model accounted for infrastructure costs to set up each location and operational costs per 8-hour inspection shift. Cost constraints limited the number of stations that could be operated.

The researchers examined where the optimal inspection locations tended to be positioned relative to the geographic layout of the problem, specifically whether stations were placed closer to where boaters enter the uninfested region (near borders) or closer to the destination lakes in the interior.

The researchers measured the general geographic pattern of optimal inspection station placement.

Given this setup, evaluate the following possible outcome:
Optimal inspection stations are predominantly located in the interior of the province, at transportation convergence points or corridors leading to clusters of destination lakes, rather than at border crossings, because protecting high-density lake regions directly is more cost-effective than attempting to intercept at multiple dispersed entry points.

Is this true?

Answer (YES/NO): NO